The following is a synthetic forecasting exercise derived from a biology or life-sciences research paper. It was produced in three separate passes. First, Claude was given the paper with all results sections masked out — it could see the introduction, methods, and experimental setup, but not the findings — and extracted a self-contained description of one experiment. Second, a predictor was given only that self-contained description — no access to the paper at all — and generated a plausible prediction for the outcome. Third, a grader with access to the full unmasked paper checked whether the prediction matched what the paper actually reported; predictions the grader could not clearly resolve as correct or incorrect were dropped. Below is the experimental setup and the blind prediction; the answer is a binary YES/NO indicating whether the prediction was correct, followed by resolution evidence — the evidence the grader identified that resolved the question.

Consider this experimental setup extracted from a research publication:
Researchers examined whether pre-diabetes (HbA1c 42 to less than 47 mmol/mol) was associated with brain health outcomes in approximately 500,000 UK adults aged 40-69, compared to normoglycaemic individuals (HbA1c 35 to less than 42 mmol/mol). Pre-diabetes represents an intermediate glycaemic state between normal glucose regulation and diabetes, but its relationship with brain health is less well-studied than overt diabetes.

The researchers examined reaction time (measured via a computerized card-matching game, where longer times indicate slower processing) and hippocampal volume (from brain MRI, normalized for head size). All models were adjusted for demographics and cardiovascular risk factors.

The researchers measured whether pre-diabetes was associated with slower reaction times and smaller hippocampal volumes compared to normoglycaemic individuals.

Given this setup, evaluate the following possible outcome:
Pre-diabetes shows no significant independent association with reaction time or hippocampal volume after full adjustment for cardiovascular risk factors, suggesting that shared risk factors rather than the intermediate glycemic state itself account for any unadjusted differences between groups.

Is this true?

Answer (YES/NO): NO